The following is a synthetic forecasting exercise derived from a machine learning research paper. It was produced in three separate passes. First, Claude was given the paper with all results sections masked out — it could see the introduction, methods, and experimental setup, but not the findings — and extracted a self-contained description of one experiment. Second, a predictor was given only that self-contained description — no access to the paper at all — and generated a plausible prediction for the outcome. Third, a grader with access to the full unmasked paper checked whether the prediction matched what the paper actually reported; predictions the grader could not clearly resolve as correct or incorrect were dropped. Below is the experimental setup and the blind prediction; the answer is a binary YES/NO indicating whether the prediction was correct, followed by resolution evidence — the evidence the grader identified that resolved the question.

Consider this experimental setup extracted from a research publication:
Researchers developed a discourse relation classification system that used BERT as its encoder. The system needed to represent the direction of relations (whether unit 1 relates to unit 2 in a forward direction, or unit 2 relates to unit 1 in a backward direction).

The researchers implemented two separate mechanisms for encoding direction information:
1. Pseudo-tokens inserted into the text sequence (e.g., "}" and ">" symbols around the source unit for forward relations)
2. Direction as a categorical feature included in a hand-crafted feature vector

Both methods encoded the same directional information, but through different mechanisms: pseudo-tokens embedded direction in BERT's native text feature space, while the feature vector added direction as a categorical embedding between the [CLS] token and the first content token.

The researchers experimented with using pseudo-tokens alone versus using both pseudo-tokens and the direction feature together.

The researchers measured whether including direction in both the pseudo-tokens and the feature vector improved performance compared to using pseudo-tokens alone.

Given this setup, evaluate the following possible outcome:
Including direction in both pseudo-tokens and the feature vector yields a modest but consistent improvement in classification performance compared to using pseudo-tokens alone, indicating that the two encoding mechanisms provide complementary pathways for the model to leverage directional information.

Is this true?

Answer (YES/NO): YES